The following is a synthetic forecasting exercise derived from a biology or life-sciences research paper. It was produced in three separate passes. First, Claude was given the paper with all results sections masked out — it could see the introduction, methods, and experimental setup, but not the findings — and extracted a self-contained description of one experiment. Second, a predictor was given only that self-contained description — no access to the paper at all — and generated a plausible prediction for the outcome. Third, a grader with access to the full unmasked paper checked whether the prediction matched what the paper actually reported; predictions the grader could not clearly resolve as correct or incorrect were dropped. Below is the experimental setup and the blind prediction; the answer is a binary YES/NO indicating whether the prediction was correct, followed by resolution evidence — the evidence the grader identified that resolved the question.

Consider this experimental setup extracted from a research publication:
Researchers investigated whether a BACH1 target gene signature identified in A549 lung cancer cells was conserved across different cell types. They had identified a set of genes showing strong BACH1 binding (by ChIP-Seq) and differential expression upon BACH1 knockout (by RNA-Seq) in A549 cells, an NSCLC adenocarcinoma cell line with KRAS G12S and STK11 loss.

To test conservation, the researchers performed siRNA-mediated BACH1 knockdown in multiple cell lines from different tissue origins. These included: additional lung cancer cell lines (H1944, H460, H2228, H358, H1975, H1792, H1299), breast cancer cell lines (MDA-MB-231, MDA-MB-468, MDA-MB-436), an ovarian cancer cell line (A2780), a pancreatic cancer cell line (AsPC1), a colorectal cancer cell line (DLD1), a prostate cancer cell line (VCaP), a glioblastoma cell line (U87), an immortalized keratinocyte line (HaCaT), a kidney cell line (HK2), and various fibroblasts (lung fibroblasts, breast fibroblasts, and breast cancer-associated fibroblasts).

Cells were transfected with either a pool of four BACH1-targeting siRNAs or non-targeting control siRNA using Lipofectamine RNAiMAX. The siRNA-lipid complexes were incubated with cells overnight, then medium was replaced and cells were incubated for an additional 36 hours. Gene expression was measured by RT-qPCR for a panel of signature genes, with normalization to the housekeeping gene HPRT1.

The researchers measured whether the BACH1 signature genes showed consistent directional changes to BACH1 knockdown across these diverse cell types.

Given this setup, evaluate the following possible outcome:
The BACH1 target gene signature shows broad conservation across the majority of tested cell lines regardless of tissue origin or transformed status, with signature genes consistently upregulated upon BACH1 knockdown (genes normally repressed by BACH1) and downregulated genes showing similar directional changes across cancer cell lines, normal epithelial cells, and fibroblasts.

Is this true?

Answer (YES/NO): YES